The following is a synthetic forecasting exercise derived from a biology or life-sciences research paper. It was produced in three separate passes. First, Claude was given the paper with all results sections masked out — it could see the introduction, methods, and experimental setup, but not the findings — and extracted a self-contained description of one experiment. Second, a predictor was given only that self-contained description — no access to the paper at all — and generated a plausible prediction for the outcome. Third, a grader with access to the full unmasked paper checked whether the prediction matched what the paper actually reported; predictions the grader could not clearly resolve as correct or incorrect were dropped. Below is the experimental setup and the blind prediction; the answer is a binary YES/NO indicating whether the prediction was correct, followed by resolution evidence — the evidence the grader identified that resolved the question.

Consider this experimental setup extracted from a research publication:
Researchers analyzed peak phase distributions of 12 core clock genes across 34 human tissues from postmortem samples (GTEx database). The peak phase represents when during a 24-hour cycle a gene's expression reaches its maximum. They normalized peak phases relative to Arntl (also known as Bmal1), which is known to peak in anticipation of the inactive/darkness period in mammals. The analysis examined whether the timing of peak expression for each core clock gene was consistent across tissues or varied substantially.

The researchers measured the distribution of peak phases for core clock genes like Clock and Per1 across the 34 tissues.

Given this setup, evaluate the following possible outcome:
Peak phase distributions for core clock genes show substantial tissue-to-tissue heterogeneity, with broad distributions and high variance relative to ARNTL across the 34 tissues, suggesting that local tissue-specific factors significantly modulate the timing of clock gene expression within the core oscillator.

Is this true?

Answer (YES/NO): YES